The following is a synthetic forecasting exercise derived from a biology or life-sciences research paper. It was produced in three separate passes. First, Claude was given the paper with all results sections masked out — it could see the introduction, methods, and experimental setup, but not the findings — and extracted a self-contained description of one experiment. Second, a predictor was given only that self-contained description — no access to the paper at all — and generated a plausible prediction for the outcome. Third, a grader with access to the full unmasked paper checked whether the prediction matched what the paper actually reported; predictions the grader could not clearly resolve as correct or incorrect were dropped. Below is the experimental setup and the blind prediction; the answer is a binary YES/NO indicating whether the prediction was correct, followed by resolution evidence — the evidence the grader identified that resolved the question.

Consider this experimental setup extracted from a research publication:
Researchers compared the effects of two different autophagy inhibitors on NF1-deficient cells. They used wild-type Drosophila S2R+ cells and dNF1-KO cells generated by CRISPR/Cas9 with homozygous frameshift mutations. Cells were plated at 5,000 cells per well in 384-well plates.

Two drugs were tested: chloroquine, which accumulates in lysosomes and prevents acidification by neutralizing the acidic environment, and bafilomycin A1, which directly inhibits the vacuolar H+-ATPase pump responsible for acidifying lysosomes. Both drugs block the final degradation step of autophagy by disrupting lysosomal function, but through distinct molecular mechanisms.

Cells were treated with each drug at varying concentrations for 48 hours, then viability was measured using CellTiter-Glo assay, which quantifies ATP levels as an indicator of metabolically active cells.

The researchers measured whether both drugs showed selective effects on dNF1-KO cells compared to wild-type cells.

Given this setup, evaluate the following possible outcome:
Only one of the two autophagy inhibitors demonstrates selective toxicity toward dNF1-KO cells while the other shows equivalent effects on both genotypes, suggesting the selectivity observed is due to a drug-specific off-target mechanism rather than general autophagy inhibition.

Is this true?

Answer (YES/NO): NO